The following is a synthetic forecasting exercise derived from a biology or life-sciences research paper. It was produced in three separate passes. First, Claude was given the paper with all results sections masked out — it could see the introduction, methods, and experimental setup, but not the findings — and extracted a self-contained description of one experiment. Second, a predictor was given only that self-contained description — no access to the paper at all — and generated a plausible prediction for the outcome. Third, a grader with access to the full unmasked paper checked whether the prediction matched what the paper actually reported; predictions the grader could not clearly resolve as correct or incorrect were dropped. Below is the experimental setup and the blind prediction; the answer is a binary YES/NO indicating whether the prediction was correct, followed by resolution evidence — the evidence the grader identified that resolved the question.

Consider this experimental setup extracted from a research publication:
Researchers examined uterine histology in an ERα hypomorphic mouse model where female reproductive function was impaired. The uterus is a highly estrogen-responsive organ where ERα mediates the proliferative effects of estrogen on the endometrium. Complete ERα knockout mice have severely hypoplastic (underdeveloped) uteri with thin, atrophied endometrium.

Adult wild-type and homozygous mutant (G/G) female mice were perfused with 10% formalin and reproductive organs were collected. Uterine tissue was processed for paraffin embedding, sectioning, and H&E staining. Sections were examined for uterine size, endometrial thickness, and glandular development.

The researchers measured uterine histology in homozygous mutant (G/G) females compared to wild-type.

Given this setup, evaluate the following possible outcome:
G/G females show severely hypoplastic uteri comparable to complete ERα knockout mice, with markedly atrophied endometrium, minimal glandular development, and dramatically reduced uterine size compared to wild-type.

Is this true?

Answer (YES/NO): NO